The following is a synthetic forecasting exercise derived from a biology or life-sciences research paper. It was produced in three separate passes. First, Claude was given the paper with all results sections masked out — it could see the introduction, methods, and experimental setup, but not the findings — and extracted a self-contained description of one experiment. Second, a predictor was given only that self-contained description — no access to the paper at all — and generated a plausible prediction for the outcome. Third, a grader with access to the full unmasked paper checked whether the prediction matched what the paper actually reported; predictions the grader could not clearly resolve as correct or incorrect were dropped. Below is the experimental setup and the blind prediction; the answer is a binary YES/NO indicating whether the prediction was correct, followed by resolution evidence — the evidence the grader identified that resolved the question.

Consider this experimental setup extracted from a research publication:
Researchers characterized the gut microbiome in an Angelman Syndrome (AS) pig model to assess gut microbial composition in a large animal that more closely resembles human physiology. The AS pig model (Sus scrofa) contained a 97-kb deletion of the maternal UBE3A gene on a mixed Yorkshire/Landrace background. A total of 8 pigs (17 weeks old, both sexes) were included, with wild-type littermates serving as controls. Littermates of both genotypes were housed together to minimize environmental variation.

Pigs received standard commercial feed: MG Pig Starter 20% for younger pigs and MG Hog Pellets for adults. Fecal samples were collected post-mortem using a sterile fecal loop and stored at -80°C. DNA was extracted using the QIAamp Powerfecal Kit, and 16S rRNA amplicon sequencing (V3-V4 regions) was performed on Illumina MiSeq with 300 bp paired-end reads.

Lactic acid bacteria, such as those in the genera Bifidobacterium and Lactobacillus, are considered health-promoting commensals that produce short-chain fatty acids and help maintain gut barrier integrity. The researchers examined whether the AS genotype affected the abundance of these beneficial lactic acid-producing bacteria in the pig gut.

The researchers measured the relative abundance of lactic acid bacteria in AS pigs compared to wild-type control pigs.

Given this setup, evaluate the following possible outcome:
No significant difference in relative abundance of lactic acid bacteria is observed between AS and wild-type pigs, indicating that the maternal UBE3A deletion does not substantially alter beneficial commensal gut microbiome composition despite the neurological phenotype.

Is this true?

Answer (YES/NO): NO